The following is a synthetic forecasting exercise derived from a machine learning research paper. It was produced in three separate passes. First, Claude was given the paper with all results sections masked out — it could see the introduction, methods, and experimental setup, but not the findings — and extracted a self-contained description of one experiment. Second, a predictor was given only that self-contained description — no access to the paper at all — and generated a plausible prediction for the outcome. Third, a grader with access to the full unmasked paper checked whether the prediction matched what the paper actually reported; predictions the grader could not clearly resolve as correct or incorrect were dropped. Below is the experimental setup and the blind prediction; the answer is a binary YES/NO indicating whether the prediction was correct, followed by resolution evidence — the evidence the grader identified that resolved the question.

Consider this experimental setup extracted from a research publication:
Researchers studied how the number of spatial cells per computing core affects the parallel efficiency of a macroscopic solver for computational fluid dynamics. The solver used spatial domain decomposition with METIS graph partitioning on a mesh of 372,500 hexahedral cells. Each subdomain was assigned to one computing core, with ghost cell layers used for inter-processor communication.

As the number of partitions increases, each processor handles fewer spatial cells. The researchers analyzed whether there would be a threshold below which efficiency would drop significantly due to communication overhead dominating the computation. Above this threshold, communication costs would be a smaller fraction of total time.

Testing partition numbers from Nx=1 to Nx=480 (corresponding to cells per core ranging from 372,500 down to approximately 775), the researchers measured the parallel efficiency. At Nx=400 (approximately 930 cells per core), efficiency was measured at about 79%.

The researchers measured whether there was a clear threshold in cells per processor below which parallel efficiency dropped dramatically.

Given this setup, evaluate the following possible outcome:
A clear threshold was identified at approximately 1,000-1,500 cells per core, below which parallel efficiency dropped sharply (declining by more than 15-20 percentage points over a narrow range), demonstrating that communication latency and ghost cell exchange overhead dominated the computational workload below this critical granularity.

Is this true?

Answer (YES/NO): NO